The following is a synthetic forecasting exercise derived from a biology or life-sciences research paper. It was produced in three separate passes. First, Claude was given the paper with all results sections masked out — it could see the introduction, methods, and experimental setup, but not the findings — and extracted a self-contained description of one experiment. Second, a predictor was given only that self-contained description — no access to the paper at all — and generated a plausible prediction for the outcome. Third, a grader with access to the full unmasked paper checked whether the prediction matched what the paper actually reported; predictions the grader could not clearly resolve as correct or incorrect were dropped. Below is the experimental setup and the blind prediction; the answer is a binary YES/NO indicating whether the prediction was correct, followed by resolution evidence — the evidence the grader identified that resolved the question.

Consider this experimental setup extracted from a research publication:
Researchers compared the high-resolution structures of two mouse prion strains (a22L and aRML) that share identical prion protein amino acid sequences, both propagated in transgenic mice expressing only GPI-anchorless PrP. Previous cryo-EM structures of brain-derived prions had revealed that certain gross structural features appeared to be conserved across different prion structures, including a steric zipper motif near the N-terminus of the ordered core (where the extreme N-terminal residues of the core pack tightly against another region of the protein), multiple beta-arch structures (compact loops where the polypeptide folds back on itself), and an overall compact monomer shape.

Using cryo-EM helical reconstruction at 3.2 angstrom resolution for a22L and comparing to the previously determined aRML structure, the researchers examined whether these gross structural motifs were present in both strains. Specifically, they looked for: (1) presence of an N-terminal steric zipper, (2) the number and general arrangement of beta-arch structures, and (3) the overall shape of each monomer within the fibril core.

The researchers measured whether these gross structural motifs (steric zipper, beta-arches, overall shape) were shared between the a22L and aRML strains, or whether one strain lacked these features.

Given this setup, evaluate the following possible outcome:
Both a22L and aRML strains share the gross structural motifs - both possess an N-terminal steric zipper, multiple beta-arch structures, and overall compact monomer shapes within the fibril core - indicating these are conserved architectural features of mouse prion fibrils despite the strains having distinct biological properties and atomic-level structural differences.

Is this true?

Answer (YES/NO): YES